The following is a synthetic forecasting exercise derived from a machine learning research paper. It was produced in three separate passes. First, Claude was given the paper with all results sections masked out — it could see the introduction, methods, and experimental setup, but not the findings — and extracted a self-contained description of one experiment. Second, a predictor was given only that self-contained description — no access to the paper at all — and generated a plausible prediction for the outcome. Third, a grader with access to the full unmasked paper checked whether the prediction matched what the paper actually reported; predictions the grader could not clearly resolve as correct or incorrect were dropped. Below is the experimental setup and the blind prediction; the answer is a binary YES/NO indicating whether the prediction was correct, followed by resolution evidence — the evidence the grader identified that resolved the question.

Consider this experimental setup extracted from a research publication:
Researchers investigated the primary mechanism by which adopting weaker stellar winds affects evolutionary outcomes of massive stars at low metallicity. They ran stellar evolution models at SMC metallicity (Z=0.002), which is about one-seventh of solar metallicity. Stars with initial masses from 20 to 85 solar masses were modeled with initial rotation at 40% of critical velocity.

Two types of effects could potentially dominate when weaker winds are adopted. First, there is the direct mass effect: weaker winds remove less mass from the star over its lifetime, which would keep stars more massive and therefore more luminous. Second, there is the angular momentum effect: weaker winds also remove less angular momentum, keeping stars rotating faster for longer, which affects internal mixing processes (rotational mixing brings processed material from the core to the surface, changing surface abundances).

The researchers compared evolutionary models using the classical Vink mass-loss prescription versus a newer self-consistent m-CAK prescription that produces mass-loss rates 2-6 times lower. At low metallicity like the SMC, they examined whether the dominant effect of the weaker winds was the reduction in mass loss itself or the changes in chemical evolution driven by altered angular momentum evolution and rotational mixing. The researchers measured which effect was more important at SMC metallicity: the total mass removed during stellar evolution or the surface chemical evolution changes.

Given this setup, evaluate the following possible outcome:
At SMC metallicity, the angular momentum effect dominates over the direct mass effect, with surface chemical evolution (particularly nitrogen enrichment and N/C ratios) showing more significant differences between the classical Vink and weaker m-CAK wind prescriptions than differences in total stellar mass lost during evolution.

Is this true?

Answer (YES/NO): YES